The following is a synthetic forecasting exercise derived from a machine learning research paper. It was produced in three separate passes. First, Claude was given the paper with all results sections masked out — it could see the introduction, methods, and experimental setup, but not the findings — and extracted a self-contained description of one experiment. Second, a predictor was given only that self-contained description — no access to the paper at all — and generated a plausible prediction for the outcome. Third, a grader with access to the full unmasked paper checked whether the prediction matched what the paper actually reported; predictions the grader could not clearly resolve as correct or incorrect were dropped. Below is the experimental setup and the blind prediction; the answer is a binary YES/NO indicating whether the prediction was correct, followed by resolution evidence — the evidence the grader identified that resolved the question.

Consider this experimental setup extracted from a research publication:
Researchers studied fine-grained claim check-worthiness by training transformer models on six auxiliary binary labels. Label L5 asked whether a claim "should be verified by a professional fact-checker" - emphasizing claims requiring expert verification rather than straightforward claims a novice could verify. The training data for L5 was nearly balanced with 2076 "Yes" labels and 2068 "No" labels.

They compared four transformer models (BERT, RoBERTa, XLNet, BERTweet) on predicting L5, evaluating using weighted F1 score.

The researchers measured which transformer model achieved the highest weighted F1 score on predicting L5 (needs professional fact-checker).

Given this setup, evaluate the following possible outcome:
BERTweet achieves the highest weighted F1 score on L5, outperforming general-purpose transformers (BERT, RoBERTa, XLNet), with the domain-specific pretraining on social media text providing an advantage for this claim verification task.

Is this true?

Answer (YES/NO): YES